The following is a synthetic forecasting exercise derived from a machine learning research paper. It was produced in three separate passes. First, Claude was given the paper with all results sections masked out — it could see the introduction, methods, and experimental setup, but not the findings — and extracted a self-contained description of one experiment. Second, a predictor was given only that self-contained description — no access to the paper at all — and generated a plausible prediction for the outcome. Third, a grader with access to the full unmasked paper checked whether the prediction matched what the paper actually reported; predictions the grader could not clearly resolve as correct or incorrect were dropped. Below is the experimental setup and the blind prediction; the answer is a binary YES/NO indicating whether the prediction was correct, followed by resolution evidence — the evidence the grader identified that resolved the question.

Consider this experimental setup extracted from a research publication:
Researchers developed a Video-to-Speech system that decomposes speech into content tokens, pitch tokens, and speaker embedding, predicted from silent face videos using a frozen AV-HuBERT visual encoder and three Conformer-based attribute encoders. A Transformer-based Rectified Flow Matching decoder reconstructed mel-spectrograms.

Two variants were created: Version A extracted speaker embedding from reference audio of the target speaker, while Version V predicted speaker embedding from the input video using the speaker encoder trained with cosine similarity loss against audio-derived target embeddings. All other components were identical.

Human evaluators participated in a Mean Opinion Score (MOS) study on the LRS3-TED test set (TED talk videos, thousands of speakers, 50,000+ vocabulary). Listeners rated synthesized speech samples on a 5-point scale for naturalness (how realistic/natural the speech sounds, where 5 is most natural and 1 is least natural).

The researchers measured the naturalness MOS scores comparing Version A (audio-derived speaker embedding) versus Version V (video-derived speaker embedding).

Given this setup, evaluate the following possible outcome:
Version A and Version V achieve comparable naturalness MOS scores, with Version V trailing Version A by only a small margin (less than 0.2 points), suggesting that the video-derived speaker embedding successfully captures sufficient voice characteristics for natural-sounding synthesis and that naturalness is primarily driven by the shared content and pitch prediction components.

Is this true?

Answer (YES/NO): NO